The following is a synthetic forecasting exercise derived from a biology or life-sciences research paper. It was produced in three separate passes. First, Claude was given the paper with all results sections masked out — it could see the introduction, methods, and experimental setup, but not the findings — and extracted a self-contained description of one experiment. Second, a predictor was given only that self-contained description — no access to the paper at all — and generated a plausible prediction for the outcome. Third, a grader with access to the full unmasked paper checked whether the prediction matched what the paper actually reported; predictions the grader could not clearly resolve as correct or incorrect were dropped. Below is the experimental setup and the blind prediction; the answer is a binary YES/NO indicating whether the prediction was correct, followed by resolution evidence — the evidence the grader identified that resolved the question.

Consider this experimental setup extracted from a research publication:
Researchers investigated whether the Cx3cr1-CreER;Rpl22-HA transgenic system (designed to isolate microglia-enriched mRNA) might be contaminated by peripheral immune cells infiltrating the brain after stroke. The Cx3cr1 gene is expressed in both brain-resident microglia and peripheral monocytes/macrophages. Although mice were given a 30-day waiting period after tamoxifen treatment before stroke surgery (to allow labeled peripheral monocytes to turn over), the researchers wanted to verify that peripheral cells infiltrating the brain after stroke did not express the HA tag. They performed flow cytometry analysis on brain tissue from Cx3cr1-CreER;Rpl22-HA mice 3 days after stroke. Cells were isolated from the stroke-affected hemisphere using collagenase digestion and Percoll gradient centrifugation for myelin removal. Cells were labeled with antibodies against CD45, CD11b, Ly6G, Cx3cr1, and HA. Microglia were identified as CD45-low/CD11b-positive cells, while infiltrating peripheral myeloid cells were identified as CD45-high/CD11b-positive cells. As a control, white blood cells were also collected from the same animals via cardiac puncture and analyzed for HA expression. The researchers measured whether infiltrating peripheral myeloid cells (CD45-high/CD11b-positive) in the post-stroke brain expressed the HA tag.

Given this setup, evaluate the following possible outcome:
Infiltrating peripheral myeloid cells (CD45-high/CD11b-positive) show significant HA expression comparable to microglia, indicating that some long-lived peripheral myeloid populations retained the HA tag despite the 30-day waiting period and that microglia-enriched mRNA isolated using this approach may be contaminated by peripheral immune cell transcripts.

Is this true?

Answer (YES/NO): NO